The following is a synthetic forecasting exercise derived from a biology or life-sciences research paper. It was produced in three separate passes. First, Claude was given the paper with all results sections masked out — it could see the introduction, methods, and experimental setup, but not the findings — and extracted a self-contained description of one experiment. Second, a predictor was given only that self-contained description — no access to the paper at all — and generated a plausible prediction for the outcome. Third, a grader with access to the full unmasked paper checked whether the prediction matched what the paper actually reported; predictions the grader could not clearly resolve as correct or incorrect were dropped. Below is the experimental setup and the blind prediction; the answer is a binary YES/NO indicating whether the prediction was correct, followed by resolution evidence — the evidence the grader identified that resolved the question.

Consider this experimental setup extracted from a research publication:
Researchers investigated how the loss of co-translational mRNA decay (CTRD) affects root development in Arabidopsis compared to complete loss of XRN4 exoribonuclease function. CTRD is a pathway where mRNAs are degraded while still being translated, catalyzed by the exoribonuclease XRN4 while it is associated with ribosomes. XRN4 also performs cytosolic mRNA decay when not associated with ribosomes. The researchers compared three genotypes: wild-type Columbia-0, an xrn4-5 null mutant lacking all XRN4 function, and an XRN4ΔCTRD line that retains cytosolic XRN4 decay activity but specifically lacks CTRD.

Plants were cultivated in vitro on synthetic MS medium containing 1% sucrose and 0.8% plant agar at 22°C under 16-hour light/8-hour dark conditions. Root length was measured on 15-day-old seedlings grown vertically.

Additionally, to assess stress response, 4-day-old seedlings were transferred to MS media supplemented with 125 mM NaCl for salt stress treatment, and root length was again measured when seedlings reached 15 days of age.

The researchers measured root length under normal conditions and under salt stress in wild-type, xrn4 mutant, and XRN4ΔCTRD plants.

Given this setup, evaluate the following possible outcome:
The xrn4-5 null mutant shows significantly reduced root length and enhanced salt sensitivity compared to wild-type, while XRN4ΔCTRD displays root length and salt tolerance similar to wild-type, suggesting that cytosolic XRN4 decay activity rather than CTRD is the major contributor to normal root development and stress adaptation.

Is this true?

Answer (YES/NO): NO